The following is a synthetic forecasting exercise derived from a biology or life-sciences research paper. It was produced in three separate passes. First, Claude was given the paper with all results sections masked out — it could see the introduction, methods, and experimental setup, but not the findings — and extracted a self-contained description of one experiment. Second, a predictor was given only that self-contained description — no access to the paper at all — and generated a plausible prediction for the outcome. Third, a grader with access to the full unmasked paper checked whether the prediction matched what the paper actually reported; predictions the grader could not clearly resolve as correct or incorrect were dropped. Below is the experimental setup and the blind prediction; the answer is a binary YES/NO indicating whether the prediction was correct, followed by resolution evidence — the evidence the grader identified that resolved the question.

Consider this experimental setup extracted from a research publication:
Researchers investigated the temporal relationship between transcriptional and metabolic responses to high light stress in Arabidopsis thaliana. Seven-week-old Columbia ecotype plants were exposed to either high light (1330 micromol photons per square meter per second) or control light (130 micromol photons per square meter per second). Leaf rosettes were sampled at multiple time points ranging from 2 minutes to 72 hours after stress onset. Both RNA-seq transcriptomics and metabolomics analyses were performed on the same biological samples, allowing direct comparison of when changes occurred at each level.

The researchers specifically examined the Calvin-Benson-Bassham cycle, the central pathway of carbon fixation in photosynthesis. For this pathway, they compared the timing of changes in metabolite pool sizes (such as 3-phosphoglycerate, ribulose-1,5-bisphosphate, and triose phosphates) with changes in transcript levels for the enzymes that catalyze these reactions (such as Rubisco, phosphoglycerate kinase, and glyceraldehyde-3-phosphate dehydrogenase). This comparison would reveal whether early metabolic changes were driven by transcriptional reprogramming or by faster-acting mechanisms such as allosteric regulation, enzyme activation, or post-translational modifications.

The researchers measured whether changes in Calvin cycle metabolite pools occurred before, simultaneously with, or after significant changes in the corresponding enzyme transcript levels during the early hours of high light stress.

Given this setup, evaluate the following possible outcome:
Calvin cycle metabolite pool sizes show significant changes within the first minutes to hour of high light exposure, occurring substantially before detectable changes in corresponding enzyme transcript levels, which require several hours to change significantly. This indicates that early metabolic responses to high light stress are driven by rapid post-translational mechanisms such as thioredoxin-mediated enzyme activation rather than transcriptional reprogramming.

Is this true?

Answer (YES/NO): NO